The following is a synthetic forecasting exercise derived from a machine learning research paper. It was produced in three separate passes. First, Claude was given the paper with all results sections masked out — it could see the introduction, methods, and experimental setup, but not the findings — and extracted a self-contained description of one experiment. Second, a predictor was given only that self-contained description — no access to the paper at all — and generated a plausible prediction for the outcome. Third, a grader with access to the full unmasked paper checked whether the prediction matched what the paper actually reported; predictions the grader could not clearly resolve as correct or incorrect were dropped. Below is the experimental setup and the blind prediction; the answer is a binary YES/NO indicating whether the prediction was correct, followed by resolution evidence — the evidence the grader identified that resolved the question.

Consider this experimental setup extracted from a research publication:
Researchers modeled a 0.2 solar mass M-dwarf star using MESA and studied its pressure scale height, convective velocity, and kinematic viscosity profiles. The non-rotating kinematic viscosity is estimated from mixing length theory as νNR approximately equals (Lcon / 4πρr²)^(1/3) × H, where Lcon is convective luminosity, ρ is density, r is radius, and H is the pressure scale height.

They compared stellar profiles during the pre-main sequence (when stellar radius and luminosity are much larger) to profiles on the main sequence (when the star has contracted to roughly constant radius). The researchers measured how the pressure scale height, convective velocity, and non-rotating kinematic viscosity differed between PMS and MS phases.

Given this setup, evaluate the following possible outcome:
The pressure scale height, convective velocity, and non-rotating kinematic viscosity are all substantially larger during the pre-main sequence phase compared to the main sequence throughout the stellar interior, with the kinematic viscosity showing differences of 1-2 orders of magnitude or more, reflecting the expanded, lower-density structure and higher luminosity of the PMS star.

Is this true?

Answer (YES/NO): NO